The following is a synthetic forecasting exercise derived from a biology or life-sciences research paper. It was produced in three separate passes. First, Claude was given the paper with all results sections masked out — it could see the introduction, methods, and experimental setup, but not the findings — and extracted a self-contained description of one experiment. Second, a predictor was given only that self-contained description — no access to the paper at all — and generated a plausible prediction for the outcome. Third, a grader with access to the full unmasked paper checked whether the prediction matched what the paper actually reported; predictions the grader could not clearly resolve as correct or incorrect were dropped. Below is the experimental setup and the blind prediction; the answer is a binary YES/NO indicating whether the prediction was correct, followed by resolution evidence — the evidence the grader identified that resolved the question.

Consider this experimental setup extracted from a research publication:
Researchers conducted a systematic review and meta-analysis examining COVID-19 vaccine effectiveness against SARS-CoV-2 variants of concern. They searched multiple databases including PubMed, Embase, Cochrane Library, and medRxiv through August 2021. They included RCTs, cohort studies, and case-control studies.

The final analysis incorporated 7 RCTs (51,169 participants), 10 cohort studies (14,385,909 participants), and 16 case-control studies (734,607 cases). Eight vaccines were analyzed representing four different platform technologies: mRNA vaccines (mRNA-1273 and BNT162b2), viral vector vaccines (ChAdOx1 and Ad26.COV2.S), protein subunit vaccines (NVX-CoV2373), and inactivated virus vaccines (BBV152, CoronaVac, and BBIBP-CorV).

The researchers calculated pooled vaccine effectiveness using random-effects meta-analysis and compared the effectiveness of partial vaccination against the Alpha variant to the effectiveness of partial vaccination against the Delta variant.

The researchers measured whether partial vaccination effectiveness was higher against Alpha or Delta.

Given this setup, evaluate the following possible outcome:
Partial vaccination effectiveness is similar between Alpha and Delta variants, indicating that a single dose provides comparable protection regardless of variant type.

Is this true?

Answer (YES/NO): NO